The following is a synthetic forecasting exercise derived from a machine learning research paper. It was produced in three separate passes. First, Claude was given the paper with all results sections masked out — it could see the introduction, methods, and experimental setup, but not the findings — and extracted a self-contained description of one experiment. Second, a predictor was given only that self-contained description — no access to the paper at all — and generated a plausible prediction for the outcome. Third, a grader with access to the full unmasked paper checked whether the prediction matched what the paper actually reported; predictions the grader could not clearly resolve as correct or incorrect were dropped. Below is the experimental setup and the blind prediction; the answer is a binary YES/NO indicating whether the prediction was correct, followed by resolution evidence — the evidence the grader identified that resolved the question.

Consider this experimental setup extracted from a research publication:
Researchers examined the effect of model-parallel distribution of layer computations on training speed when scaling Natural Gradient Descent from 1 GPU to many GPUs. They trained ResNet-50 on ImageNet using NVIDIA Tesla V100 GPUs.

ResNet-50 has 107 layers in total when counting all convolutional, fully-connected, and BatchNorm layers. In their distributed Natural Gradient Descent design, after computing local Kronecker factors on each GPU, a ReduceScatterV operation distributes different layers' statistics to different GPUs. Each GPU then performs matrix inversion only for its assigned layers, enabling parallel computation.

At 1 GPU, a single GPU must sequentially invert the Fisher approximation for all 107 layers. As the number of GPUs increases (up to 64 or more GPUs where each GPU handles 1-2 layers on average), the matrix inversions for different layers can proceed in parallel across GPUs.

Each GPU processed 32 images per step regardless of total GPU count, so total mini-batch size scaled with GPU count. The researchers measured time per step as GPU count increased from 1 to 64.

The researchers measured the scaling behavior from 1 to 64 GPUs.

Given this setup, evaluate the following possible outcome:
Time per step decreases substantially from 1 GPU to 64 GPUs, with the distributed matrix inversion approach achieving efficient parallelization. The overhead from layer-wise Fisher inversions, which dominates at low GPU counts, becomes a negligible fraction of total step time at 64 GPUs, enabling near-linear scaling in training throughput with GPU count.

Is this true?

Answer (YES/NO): NO